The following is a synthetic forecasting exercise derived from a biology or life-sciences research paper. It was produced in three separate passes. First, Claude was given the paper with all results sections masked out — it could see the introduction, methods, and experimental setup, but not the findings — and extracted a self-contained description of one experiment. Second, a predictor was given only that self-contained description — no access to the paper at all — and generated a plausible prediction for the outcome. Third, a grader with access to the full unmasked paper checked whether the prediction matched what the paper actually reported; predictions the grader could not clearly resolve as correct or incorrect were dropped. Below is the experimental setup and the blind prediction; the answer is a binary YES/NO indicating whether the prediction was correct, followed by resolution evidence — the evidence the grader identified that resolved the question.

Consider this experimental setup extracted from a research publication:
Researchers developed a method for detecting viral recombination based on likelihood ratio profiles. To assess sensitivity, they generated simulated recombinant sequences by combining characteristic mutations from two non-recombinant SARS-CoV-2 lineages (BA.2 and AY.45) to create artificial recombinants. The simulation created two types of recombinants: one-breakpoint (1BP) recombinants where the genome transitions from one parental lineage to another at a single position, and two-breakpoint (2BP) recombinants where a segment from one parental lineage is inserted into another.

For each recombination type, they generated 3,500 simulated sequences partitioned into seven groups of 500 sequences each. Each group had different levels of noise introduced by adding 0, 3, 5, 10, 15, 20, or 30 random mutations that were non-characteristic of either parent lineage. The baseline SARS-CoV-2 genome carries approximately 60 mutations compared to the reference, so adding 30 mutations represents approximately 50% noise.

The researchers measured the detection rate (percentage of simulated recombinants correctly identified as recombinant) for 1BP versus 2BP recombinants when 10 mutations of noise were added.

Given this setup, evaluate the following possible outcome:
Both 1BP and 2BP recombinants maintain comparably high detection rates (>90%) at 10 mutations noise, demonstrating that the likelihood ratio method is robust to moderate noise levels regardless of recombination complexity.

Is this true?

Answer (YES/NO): YES